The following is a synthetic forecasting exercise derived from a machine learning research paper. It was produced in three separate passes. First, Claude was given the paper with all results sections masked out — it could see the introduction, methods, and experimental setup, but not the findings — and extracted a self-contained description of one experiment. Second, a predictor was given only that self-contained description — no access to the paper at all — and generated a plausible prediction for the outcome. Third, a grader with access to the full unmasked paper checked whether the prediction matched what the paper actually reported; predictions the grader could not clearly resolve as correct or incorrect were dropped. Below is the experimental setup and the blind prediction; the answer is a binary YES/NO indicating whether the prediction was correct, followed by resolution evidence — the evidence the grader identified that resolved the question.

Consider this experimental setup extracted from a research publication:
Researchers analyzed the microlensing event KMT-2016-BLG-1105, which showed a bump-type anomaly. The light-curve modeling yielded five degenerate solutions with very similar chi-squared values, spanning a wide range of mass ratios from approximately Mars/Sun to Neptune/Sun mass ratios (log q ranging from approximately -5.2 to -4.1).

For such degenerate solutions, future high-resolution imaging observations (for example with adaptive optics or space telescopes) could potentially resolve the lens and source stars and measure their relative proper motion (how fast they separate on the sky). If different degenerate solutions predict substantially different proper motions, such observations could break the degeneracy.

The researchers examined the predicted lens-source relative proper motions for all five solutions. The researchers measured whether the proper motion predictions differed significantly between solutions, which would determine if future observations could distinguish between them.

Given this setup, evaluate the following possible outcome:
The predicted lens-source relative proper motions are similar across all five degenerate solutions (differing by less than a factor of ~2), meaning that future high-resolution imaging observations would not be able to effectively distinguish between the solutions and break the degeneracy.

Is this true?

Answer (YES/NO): NO